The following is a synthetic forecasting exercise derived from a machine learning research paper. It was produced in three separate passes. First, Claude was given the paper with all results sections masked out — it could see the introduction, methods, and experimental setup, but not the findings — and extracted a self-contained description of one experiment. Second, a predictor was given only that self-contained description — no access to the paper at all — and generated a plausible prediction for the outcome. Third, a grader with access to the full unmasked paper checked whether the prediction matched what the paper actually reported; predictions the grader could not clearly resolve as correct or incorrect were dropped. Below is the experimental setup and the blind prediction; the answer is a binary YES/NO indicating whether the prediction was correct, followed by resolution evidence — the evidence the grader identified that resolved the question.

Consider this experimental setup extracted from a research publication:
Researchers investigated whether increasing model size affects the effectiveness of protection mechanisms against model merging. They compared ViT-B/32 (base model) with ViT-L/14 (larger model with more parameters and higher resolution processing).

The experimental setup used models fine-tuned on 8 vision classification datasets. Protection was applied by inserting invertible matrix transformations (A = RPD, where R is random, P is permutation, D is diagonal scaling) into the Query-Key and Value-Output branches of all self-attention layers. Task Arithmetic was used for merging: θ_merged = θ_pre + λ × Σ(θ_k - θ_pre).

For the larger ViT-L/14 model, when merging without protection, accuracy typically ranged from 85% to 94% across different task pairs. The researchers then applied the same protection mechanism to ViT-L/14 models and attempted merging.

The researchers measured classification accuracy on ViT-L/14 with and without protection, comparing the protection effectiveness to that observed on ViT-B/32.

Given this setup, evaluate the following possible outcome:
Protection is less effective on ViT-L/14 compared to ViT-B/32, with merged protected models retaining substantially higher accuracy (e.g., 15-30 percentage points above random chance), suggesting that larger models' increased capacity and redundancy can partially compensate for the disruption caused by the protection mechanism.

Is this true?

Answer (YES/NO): NO